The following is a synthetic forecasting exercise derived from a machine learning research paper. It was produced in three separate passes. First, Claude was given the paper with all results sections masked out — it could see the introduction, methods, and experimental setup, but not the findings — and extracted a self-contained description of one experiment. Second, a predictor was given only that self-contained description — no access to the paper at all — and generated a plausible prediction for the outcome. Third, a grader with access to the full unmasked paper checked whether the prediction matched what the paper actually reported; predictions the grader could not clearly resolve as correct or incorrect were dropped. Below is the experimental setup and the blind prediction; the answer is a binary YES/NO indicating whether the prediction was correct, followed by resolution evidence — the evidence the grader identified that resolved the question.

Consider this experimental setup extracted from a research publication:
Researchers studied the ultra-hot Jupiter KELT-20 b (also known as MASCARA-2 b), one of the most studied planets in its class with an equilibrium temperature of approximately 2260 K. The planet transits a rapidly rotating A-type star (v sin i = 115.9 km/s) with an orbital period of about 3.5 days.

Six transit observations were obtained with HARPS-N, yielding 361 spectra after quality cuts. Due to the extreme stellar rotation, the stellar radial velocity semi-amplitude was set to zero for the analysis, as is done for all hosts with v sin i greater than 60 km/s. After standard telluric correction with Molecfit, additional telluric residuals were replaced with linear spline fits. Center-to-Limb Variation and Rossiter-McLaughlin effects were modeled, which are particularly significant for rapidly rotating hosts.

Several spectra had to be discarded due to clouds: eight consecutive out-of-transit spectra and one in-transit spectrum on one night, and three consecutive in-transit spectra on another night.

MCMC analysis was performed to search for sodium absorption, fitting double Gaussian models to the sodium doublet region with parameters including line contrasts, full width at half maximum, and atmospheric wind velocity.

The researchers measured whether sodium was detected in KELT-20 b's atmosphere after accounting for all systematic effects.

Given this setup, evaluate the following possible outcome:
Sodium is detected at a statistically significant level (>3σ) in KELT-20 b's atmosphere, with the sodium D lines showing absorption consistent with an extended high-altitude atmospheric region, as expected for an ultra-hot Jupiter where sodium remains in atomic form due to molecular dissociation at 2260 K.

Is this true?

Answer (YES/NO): YES